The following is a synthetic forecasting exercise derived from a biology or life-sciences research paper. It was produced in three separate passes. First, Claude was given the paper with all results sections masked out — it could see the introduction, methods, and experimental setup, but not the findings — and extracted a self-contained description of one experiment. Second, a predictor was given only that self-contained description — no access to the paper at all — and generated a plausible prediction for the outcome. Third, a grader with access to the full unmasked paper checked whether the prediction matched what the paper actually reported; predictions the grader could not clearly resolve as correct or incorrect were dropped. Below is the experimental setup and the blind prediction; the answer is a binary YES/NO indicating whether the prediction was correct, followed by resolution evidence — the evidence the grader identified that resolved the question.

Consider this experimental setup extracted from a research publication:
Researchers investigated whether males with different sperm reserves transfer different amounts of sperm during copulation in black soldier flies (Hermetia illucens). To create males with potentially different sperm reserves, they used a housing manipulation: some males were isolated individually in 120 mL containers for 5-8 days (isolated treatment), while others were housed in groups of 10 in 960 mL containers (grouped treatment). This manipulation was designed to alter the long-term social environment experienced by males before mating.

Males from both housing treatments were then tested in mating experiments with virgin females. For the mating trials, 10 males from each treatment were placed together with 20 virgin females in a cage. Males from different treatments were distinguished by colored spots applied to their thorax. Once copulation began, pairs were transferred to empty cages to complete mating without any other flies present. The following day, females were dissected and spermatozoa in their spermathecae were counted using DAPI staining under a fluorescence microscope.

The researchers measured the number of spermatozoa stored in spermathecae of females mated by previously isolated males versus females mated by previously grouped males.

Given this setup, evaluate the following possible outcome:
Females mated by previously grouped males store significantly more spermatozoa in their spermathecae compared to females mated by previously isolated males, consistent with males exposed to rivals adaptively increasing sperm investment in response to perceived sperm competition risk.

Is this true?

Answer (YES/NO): NO